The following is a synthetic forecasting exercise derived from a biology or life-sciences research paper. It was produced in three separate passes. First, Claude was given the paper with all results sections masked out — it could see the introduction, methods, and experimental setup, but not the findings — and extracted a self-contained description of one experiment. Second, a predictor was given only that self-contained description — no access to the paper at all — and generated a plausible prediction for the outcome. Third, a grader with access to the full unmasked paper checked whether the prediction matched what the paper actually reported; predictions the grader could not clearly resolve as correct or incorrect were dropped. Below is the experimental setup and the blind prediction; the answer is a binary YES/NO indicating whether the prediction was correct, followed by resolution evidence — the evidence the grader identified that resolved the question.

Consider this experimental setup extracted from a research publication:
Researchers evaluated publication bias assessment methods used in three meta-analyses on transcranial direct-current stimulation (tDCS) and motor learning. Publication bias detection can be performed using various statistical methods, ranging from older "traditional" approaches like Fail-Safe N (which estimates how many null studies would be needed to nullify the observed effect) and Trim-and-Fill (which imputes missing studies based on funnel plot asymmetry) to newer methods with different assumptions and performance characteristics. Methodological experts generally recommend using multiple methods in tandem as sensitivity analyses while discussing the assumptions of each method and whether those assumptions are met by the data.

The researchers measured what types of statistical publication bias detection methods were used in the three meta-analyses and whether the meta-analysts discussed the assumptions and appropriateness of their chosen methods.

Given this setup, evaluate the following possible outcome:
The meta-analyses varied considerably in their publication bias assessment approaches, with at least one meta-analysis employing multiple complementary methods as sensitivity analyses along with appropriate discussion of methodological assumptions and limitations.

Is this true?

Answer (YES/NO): NO